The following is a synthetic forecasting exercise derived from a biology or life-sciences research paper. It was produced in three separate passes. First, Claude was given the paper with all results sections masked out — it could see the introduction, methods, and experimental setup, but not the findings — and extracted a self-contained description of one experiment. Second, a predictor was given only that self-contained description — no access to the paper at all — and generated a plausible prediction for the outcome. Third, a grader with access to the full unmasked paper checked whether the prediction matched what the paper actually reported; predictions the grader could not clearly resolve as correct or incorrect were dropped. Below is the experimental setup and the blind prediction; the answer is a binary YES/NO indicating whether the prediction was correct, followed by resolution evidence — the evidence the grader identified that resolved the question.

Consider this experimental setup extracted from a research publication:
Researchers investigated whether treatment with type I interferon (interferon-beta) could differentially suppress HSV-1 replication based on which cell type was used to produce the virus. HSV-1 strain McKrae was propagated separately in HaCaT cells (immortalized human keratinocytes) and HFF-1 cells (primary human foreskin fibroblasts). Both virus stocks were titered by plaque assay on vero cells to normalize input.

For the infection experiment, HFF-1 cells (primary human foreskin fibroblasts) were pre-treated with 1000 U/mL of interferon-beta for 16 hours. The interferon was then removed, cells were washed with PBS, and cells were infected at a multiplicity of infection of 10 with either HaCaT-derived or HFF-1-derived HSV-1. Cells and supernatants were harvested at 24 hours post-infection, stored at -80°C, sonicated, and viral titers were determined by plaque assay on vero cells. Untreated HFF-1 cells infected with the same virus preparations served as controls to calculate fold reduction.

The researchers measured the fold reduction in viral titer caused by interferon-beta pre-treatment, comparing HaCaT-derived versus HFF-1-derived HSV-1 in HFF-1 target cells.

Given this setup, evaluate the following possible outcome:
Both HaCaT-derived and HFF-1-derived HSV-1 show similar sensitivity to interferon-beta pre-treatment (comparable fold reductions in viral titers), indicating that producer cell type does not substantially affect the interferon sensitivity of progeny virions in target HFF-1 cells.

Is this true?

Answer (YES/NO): NO